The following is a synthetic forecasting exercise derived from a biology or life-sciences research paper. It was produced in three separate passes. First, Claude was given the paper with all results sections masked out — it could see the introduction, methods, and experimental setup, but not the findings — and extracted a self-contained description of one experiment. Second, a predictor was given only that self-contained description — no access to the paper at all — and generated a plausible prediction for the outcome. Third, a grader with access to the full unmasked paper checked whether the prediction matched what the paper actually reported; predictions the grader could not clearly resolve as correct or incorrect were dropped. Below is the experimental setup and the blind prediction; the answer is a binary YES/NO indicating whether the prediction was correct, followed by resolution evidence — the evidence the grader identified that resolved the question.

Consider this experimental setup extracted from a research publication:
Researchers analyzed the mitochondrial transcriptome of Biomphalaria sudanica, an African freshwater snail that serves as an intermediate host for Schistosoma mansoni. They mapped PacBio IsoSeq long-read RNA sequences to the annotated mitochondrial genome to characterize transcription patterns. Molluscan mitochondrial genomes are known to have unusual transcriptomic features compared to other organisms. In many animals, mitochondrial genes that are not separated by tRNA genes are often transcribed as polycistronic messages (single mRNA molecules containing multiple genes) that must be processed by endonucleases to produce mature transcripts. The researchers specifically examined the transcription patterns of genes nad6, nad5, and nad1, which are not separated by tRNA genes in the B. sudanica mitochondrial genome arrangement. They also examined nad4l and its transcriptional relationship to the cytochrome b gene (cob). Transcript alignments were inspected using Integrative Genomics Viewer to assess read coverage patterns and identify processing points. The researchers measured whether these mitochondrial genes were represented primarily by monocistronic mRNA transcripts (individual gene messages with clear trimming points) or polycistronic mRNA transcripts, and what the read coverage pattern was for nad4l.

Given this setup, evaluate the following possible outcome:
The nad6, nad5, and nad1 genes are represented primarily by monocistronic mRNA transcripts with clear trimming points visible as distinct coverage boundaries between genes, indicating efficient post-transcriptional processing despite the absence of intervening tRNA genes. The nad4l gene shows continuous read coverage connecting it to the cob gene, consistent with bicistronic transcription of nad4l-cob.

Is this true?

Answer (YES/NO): NO